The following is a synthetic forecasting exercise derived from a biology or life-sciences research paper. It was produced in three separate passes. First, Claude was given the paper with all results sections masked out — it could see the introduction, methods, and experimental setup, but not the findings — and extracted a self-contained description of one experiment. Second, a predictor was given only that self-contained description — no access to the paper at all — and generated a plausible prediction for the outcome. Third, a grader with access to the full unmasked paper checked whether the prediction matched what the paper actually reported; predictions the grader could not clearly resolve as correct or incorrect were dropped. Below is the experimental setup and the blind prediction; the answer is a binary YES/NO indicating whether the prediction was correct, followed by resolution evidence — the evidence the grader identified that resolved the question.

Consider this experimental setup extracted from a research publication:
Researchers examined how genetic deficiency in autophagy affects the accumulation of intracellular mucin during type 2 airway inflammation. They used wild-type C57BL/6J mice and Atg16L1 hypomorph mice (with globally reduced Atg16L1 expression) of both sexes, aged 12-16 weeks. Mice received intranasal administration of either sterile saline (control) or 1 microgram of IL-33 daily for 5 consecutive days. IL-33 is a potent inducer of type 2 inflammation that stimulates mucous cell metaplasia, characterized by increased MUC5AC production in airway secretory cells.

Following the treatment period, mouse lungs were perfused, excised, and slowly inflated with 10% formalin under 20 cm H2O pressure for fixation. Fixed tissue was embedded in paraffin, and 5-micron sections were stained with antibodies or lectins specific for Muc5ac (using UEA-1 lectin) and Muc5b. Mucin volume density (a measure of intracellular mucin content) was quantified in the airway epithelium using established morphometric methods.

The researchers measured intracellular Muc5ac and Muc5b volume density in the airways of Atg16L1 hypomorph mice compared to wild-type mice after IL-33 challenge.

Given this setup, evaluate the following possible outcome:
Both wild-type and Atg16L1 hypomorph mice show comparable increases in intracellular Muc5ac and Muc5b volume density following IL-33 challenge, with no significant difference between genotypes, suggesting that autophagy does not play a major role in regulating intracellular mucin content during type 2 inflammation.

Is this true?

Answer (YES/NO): NO